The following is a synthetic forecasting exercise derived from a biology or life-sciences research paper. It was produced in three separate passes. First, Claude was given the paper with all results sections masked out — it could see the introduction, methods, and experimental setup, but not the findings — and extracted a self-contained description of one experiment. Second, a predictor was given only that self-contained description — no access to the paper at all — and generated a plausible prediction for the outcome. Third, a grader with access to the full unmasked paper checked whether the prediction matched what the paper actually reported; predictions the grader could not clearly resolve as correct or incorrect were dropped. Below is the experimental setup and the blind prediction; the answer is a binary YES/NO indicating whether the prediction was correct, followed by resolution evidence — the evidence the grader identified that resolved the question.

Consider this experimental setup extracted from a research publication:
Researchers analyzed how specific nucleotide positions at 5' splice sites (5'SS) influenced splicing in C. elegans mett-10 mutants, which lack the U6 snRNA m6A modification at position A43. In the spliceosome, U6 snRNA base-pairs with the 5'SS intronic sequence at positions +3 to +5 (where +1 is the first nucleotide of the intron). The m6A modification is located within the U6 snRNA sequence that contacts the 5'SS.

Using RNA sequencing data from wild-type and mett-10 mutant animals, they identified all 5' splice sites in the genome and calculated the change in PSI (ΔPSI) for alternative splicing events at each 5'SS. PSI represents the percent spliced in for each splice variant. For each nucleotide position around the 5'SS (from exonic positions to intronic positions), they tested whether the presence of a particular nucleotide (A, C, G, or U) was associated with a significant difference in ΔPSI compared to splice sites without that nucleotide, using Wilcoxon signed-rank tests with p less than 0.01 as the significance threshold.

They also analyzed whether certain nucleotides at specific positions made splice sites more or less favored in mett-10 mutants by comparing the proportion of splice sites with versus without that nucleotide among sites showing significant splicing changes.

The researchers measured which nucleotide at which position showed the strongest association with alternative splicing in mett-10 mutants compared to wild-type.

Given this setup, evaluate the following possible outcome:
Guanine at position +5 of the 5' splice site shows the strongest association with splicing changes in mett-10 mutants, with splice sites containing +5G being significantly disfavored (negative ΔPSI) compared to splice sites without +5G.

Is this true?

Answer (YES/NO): NO